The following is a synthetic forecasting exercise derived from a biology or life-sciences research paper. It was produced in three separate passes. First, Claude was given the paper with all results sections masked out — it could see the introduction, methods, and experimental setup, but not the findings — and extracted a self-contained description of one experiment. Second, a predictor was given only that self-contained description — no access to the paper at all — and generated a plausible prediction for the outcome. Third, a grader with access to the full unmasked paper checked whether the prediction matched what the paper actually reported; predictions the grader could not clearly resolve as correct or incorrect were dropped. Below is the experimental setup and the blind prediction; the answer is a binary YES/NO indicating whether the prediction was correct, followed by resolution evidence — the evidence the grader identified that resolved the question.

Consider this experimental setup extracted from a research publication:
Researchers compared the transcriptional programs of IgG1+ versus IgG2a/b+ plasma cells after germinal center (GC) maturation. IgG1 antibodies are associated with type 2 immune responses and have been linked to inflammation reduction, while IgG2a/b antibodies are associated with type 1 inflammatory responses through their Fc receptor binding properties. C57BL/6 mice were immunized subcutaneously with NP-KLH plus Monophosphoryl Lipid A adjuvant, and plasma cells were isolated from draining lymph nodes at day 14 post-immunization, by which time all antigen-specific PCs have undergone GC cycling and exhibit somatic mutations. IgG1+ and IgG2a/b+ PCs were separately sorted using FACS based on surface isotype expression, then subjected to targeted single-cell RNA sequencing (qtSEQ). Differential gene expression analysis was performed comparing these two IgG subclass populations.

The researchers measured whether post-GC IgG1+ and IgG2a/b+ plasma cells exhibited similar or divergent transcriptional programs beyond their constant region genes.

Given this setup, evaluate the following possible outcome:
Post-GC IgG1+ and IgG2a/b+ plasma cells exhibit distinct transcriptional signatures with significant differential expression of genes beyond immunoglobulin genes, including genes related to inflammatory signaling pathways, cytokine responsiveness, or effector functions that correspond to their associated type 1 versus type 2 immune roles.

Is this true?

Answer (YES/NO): YES